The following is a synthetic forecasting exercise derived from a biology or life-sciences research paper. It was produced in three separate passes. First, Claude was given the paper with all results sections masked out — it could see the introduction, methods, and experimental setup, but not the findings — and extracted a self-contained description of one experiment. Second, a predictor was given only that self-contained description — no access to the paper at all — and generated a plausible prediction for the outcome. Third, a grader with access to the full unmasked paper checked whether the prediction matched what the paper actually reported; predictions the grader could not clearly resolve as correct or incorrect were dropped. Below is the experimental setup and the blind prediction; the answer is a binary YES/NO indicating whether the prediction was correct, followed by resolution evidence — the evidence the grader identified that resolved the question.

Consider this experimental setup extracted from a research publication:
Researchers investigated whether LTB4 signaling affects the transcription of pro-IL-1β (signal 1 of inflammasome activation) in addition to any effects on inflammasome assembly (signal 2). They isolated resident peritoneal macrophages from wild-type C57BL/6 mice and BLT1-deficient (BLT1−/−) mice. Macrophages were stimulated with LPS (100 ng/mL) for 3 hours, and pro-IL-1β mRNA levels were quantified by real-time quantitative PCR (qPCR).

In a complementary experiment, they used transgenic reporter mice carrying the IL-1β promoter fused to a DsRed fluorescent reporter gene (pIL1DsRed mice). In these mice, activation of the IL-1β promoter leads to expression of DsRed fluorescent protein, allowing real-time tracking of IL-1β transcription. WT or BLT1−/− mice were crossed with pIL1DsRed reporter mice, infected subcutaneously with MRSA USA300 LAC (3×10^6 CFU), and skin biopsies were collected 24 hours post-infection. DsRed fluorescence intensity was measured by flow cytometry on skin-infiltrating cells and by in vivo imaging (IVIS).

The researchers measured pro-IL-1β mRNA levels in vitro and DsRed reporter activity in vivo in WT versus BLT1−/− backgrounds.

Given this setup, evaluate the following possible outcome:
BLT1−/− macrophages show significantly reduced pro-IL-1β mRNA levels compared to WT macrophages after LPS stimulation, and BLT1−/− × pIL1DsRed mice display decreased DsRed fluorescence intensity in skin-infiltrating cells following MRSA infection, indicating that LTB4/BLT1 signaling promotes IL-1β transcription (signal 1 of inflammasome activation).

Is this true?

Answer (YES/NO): NO